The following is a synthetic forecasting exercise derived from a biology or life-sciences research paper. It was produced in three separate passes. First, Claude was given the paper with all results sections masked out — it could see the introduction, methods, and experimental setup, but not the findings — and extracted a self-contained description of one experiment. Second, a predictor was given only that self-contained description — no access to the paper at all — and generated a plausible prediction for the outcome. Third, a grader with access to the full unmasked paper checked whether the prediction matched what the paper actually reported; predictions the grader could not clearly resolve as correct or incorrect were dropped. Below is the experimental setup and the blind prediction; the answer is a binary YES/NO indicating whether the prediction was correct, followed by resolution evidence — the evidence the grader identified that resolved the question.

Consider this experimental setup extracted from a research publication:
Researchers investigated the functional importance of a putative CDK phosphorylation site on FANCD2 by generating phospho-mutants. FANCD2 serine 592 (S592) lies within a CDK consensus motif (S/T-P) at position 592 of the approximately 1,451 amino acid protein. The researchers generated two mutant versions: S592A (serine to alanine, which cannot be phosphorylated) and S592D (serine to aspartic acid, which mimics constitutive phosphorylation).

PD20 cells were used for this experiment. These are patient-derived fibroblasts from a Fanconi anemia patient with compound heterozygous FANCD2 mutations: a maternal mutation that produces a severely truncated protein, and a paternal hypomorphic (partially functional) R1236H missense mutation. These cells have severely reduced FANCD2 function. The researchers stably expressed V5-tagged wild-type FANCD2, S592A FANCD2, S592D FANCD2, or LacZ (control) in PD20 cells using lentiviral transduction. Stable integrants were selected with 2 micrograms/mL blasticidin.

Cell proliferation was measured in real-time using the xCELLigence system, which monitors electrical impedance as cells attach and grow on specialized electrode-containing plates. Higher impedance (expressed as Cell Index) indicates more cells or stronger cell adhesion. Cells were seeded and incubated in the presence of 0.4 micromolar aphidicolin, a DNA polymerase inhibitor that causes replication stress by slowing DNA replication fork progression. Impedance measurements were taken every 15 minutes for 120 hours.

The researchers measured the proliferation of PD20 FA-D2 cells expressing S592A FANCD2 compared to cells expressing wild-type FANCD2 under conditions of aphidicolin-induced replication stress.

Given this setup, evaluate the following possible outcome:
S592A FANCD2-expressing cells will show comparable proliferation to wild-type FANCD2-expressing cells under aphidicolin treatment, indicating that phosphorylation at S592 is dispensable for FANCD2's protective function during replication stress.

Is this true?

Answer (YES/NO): NO